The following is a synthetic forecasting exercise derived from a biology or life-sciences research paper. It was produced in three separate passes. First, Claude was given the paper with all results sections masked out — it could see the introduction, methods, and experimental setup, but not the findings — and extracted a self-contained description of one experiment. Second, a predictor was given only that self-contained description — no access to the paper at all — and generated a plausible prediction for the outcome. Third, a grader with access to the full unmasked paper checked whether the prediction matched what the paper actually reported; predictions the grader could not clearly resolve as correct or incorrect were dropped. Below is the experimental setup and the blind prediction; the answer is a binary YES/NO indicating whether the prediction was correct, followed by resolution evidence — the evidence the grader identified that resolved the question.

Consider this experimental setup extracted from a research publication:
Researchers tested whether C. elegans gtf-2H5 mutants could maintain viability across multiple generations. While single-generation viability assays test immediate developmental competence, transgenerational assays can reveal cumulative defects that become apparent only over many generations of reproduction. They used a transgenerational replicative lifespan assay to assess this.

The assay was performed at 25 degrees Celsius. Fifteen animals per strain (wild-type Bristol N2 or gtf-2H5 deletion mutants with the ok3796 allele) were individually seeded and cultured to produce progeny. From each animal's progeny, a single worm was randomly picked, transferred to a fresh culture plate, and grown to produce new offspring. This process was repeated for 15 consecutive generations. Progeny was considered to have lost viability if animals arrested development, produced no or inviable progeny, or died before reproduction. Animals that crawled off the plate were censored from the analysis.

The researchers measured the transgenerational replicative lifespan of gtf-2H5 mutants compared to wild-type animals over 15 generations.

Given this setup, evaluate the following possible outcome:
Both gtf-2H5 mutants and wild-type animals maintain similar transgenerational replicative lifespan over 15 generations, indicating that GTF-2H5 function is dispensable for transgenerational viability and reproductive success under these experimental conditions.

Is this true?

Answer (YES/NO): NO